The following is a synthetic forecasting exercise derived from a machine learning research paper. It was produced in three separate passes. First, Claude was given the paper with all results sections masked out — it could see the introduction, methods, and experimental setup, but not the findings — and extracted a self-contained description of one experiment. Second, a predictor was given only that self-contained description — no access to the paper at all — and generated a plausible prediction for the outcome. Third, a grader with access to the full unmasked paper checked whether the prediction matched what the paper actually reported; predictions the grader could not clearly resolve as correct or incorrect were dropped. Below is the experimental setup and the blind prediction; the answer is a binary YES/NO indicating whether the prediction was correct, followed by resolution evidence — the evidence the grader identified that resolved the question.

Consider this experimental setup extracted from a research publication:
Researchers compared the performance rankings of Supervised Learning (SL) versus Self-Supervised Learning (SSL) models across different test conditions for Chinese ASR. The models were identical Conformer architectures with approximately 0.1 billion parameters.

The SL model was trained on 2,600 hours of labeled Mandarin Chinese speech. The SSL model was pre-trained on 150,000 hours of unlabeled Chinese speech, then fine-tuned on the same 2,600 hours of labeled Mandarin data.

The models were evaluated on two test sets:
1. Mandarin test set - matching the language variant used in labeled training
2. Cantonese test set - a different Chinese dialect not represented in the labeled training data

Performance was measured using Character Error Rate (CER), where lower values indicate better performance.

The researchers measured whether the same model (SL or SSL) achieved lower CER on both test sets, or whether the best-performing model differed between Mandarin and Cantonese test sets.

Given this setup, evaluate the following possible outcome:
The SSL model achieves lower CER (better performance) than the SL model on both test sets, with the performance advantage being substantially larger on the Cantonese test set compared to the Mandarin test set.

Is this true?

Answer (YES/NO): NO